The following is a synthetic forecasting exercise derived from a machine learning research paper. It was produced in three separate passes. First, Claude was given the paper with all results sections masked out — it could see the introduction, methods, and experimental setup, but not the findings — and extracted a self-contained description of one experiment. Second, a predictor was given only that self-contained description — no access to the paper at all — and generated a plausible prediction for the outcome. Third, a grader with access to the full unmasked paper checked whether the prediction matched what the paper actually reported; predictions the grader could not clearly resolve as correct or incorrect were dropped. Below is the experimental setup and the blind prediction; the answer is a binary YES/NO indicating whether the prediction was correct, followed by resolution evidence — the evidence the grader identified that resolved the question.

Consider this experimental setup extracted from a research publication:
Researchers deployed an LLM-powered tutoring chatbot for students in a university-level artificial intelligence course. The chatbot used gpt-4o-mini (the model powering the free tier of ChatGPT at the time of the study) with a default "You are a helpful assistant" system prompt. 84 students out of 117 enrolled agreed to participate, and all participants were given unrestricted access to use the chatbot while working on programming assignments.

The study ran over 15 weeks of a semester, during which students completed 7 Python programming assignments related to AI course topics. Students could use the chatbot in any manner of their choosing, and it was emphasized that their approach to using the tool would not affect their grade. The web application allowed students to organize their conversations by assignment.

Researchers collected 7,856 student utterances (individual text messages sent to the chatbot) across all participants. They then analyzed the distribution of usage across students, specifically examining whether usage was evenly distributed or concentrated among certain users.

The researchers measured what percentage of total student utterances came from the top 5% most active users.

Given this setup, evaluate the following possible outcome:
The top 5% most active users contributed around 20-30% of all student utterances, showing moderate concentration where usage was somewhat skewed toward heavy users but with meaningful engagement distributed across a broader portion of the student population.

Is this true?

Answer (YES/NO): YES